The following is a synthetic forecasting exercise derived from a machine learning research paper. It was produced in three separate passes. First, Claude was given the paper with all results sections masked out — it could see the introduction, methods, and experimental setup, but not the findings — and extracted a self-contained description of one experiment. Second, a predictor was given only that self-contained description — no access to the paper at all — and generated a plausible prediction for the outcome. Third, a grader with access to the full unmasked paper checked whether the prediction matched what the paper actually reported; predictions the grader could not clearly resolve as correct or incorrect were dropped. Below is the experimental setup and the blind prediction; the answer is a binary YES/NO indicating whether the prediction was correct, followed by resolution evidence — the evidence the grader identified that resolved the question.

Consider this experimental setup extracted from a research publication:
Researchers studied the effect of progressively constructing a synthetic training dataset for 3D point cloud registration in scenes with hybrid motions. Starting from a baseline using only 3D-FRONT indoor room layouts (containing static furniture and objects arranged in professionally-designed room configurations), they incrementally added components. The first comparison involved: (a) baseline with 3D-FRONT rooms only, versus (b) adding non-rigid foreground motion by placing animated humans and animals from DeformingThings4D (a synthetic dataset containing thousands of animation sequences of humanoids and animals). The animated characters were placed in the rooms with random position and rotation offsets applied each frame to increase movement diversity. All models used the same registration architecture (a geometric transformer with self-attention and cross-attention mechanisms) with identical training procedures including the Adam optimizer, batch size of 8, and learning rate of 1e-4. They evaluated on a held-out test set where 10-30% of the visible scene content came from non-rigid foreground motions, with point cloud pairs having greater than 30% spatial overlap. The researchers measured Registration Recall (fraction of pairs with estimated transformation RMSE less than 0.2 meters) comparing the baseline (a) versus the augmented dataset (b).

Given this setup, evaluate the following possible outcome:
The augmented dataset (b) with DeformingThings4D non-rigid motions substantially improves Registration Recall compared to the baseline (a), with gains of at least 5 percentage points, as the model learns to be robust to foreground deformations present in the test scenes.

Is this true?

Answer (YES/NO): YES